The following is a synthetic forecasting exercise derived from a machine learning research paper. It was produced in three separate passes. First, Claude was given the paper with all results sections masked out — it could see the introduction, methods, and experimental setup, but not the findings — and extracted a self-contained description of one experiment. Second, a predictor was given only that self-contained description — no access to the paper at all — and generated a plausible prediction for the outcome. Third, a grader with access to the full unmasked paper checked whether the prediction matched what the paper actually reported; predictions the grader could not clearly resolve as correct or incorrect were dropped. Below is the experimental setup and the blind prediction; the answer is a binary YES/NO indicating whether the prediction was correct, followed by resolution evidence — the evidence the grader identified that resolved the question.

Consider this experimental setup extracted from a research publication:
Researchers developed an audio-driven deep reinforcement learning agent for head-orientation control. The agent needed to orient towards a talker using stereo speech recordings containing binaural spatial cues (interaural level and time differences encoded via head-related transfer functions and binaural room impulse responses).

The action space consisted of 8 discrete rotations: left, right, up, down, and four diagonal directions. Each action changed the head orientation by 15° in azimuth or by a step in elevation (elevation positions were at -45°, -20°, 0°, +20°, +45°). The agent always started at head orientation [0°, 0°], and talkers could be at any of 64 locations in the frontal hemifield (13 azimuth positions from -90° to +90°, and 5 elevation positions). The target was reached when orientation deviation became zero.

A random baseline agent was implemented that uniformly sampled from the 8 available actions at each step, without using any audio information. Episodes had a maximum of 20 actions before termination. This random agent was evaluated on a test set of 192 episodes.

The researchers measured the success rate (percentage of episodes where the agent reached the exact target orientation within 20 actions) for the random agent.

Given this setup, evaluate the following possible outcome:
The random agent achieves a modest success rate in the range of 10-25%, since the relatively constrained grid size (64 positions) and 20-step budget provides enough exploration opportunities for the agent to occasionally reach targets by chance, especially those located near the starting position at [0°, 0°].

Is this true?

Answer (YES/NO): NO